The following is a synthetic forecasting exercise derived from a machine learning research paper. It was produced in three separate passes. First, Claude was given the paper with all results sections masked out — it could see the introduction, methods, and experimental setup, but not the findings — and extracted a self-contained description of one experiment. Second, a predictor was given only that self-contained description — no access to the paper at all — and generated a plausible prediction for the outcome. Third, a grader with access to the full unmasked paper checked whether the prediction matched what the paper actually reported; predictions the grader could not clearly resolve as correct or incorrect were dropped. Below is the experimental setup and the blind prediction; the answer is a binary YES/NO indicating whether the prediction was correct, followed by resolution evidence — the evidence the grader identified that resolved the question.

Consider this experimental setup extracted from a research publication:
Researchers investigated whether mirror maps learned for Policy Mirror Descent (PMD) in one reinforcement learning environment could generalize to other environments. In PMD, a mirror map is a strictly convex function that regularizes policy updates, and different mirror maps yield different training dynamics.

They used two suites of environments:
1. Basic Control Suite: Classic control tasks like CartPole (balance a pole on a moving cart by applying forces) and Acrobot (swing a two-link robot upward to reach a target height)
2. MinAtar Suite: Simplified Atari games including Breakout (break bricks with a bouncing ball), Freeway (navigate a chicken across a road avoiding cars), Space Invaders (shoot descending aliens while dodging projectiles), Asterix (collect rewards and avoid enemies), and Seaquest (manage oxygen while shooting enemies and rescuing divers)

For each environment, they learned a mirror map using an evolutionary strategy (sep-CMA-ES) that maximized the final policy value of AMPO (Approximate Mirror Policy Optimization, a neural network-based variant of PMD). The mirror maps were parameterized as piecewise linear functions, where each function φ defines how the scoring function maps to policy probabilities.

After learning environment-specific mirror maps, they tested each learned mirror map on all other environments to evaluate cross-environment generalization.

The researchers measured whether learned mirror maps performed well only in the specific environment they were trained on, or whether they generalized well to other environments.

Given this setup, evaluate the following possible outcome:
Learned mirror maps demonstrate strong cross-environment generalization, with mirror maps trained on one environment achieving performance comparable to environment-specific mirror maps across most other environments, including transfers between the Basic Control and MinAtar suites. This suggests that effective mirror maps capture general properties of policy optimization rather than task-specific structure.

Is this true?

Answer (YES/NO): YES